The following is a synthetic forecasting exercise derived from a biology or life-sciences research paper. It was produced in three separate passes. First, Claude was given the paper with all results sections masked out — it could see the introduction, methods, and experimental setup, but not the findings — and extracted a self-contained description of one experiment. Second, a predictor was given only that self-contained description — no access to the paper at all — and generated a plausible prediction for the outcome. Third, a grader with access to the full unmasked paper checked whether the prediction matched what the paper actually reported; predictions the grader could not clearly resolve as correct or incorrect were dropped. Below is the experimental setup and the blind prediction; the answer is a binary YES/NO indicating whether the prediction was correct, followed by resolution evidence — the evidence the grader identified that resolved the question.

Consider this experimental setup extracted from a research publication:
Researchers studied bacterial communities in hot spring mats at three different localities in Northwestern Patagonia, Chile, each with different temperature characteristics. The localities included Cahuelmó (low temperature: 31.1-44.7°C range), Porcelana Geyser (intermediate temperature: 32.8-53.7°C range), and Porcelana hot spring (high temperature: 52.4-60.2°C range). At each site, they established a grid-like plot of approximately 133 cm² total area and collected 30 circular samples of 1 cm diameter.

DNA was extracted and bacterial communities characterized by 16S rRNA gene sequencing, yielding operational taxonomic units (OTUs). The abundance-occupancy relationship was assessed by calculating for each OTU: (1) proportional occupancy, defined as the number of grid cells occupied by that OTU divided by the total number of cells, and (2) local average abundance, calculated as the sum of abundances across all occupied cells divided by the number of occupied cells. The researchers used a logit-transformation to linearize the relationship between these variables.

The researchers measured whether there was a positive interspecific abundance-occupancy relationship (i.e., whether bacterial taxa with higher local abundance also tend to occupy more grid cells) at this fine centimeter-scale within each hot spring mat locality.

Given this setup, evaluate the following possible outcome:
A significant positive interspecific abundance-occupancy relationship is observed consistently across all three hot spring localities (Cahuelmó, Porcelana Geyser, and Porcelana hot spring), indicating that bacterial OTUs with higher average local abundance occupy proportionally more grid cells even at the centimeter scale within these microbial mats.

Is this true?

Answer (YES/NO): YES